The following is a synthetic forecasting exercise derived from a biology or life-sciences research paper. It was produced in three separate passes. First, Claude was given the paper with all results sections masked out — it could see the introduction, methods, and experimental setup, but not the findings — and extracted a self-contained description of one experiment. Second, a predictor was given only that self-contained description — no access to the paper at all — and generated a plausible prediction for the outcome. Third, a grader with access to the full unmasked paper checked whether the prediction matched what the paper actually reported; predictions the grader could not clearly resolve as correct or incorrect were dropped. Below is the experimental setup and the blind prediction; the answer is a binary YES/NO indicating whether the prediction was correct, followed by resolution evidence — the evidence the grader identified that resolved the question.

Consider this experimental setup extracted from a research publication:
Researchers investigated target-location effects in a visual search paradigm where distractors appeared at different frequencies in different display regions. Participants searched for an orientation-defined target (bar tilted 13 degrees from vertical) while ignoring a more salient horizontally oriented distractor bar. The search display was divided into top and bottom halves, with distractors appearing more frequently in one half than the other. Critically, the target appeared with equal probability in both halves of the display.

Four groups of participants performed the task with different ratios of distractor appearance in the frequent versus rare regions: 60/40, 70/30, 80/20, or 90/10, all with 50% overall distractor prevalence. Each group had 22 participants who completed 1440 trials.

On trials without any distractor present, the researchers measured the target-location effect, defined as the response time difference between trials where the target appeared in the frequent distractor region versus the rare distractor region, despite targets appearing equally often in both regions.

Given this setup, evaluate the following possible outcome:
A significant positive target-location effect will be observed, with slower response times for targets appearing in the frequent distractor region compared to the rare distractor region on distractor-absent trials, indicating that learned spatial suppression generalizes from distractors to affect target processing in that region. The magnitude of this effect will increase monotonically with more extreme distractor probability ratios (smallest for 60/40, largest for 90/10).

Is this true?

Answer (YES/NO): YES